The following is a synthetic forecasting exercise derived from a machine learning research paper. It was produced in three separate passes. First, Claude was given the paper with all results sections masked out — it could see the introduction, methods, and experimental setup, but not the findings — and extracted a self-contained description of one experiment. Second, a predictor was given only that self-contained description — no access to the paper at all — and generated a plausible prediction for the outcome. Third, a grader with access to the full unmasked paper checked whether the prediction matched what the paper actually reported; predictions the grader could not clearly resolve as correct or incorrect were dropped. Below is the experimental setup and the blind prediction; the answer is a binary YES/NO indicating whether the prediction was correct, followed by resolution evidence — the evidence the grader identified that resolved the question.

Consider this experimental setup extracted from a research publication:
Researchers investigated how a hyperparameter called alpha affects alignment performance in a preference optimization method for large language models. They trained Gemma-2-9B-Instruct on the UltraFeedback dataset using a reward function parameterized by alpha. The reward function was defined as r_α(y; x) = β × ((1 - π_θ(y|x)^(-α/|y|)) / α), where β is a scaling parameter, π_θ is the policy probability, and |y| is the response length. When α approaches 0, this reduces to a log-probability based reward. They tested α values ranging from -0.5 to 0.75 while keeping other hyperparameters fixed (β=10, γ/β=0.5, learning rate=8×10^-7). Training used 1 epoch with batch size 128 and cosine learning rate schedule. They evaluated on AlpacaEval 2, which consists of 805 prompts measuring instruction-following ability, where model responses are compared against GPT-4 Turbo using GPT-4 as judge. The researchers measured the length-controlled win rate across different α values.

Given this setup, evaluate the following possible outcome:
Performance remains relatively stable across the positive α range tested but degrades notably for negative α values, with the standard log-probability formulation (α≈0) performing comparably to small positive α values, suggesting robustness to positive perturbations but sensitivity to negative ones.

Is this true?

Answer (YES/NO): NO